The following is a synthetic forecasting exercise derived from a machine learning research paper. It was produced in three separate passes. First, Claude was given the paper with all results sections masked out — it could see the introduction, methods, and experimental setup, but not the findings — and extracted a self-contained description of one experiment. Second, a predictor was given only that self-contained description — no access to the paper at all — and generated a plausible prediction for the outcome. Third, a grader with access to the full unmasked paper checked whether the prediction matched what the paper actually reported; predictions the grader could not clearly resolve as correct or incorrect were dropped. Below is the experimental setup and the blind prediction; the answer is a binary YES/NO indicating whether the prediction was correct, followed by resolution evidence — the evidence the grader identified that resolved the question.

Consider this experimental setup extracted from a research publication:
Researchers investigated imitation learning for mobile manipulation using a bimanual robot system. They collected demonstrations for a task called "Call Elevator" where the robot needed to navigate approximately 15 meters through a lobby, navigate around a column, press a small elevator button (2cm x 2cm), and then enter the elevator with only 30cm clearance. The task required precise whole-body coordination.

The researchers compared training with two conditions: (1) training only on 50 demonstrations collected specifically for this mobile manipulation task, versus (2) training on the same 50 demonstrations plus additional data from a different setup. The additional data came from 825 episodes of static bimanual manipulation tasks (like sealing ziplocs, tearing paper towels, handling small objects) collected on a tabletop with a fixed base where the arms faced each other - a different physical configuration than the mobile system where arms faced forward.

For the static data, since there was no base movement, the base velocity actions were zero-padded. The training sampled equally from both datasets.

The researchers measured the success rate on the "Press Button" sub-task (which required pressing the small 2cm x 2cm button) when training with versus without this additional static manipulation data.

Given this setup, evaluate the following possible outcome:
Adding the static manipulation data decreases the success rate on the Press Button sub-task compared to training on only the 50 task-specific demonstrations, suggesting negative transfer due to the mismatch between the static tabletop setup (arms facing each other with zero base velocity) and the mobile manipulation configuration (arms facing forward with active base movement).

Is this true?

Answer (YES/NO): NO